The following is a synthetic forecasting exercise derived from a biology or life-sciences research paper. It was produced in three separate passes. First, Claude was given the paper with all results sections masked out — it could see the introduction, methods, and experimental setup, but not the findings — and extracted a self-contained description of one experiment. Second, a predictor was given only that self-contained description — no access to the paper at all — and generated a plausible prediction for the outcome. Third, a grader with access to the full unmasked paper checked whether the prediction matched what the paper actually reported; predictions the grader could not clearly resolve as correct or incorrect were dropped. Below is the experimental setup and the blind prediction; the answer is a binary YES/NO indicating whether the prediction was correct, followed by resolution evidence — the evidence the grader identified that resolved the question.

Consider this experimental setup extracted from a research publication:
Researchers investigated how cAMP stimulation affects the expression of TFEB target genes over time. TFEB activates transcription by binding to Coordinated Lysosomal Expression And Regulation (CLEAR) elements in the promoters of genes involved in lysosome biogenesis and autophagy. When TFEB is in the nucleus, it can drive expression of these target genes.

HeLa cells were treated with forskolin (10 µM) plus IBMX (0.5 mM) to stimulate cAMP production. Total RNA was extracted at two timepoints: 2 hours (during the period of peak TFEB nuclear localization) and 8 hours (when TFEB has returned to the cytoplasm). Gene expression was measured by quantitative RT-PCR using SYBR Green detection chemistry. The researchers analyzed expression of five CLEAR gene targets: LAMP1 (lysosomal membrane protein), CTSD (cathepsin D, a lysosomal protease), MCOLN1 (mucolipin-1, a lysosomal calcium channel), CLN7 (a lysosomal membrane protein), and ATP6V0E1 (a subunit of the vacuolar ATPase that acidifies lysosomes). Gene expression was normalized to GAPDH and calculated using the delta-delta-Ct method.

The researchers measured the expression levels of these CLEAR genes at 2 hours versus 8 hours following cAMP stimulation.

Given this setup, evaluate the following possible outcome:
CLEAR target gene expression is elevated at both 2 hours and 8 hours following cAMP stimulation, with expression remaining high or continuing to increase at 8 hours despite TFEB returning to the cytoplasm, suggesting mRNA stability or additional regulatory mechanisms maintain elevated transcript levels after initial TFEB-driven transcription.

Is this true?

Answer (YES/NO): NO